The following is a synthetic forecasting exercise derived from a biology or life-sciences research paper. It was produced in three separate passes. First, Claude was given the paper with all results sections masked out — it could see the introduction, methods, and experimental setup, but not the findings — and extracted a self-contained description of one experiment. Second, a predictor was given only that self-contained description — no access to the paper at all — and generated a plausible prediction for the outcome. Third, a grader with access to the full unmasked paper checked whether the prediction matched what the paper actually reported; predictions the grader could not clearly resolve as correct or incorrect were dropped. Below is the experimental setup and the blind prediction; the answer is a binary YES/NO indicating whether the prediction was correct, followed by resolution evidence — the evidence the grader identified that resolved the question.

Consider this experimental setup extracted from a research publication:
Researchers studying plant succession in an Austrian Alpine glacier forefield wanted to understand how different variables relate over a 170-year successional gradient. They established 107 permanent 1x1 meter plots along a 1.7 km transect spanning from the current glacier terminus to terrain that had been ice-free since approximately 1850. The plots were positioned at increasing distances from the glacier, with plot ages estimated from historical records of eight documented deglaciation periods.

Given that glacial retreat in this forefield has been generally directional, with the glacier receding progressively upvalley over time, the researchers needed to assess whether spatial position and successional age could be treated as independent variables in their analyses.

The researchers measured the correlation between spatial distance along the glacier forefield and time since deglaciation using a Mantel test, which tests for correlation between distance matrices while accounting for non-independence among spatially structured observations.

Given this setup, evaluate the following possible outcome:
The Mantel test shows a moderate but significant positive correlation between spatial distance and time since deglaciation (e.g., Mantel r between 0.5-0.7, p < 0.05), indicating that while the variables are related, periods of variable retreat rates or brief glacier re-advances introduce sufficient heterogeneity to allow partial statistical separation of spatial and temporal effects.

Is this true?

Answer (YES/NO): NO